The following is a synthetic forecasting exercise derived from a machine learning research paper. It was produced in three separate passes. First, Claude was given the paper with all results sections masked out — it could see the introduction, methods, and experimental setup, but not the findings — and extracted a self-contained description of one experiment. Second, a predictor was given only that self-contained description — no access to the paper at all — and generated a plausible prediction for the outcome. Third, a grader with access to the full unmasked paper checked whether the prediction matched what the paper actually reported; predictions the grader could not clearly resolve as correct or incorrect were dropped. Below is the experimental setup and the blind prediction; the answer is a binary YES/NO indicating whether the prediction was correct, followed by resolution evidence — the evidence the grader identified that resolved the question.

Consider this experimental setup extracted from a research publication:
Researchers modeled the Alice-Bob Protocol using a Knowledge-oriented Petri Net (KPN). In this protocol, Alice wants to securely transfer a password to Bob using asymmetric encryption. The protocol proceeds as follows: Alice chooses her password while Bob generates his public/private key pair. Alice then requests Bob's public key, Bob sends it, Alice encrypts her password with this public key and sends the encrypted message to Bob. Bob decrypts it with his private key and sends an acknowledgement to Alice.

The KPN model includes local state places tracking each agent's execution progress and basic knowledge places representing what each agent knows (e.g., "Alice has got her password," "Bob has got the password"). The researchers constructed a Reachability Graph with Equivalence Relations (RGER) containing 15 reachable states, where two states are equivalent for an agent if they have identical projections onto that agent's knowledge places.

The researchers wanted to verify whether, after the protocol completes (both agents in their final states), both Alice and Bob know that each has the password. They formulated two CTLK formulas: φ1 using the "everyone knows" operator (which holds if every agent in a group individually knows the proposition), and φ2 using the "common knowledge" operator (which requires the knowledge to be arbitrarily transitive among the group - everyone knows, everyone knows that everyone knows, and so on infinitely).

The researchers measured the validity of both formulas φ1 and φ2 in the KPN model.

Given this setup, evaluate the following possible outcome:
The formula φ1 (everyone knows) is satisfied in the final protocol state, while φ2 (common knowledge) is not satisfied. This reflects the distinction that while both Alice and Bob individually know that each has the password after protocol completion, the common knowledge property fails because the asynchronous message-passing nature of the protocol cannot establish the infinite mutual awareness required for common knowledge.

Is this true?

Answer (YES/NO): YES